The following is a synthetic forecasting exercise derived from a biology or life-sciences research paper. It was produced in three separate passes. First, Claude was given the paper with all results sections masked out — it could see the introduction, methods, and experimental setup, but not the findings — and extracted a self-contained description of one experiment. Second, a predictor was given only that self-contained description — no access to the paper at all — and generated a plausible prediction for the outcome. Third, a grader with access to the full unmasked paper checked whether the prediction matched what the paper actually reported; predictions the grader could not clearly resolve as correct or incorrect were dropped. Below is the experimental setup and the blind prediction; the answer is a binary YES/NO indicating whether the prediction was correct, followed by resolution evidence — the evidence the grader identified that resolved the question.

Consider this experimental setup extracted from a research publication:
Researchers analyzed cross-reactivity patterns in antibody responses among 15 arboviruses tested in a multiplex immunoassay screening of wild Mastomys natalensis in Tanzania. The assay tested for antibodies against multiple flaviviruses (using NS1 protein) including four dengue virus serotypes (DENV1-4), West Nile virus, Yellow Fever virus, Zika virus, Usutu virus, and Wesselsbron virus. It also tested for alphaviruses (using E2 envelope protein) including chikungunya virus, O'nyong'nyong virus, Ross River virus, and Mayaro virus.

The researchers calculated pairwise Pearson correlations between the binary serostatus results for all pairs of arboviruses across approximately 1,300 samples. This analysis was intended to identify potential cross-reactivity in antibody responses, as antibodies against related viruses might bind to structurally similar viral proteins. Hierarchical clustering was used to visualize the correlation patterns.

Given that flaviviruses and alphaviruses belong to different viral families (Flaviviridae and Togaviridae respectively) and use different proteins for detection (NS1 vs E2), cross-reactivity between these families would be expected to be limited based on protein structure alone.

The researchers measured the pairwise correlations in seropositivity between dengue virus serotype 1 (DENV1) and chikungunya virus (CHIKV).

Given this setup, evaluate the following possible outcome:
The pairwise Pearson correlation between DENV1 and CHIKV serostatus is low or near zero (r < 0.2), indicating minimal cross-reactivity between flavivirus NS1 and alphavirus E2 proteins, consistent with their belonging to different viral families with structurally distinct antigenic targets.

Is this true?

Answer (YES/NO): NO